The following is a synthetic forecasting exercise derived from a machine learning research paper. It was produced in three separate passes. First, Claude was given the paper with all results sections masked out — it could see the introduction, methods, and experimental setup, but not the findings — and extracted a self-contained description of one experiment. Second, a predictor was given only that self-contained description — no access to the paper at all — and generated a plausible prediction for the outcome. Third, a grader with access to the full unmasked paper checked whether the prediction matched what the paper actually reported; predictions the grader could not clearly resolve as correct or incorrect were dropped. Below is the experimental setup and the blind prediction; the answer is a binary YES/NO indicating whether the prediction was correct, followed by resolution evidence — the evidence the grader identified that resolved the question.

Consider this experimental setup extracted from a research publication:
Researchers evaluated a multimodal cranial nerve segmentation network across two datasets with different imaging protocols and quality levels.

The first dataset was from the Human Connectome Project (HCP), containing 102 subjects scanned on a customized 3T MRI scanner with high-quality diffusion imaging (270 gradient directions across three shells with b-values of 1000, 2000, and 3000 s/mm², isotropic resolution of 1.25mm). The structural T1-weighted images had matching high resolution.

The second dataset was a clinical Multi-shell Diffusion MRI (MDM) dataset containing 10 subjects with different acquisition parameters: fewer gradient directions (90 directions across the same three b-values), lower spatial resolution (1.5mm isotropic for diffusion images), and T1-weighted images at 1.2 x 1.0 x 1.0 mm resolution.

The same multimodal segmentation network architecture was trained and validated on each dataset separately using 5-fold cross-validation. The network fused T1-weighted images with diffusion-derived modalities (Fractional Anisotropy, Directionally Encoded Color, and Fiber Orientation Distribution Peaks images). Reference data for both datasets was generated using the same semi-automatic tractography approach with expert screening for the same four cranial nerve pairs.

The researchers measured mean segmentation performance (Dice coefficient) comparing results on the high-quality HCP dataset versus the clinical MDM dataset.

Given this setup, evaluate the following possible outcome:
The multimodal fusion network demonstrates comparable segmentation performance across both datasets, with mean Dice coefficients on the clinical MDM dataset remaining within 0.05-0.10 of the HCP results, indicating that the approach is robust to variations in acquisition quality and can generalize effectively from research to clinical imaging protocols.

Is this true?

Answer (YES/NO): NO